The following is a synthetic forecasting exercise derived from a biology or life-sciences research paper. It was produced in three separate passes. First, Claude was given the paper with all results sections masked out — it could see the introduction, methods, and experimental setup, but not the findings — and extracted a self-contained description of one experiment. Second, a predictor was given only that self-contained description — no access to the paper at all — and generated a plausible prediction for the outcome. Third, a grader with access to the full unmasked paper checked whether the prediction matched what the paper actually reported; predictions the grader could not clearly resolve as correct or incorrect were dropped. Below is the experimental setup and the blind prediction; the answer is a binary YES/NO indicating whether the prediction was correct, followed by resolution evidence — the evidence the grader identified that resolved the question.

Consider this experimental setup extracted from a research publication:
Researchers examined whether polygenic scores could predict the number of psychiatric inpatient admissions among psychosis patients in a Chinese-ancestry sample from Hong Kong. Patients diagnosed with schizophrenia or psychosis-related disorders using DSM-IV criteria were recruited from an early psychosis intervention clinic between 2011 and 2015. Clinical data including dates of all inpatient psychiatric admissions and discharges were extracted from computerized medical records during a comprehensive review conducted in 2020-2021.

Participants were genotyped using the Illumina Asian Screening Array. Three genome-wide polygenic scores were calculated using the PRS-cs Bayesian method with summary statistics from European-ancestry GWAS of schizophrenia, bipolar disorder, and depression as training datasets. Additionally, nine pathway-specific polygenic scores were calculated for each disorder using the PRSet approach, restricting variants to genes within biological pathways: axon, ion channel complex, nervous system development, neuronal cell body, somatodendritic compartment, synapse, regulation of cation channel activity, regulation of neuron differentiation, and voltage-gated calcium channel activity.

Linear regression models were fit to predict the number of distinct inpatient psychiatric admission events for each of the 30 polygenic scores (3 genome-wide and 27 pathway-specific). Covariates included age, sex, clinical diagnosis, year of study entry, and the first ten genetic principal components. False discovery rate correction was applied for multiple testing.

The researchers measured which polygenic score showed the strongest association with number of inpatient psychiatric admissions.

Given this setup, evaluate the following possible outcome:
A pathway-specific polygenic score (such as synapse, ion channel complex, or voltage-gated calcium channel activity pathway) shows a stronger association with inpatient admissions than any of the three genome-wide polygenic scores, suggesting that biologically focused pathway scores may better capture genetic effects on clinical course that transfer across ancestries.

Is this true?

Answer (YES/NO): YES